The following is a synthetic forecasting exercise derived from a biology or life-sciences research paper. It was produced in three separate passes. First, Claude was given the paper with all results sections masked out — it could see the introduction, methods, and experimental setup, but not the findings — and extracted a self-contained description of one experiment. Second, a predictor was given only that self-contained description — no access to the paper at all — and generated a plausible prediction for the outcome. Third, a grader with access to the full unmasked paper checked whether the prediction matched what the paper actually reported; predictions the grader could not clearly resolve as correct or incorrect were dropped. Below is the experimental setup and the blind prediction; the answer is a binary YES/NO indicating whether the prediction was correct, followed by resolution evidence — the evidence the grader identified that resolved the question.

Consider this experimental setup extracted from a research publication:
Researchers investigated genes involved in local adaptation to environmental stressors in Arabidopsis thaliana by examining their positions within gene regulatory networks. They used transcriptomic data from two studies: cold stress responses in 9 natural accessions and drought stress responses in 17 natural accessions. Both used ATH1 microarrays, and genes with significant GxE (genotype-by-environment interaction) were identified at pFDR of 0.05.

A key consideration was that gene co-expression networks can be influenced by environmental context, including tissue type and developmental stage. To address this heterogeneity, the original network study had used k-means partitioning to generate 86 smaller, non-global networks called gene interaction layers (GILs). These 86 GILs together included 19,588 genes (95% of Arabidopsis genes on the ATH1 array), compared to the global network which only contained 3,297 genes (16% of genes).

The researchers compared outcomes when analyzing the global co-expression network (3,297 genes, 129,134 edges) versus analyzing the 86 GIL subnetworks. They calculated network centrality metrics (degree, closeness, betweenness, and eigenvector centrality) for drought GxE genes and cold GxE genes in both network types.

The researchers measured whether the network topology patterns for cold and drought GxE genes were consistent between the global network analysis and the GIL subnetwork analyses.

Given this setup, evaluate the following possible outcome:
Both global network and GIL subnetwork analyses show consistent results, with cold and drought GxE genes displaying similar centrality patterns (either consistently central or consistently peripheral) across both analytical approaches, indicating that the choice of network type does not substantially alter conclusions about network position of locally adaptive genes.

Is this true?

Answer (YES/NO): NO